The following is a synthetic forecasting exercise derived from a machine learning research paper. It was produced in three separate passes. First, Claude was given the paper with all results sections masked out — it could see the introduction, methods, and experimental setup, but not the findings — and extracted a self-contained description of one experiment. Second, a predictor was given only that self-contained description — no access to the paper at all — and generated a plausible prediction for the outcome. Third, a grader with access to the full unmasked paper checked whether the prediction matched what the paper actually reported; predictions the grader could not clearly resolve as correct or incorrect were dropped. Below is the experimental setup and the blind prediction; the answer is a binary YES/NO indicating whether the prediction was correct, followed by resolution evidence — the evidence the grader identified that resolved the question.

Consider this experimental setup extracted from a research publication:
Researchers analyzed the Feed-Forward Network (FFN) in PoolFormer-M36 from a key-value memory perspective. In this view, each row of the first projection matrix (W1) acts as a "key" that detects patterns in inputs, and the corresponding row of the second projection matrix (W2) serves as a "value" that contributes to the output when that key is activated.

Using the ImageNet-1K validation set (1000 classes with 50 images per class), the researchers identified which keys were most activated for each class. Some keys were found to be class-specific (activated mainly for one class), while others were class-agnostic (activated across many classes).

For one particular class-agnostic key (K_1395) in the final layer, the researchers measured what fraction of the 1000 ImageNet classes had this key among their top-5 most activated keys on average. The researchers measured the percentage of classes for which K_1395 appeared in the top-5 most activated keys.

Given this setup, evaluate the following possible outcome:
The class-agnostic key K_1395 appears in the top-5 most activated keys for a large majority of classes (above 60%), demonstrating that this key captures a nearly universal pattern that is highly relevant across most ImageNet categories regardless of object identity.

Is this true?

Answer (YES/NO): YES